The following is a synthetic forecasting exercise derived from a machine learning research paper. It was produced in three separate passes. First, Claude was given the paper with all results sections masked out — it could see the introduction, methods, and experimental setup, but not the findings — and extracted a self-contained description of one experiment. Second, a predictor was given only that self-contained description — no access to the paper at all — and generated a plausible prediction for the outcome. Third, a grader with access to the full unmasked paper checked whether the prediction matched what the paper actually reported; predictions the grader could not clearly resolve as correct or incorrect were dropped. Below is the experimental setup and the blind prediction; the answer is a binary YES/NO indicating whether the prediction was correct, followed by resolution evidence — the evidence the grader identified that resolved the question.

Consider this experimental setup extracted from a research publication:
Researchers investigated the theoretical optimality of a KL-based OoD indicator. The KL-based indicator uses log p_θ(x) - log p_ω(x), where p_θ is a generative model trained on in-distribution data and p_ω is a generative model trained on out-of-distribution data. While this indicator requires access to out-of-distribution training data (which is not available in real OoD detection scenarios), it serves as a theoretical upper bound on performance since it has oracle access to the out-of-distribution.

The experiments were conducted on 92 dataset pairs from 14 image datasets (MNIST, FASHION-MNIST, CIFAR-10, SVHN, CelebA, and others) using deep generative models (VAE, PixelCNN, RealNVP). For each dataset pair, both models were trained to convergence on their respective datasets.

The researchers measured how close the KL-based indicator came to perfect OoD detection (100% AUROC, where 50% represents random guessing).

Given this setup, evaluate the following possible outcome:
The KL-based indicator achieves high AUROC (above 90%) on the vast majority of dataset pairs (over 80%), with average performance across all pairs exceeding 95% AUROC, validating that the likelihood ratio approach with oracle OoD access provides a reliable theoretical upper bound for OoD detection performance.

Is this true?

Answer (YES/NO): YES